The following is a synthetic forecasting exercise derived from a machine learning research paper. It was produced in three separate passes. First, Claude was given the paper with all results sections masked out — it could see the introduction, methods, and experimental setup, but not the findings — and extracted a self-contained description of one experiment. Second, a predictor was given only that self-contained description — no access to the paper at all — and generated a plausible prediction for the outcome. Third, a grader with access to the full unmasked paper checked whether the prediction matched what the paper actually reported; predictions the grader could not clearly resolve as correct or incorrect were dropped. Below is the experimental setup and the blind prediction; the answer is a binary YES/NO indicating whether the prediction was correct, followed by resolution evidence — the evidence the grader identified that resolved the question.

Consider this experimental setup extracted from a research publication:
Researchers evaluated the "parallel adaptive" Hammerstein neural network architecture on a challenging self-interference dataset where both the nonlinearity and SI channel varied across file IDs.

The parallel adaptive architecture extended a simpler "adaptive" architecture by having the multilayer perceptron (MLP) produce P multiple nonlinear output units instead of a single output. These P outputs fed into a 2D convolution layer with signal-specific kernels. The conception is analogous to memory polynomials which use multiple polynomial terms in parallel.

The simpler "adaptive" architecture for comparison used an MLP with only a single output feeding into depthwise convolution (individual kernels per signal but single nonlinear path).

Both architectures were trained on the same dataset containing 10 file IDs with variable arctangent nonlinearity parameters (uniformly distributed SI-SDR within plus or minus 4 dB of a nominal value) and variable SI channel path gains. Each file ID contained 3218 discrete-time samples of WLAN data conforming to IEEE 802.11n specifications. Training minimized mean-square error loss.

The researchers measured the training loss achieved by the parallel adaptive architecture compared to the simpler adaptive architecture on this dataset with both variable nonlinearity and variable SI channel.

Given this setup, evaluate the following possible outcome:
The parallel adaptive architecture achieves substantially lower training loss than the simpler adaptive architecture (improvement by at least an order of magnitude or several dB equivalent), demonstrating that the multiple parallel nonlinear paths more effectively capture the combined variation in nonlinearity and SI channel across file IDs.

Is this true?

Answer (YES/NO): YES